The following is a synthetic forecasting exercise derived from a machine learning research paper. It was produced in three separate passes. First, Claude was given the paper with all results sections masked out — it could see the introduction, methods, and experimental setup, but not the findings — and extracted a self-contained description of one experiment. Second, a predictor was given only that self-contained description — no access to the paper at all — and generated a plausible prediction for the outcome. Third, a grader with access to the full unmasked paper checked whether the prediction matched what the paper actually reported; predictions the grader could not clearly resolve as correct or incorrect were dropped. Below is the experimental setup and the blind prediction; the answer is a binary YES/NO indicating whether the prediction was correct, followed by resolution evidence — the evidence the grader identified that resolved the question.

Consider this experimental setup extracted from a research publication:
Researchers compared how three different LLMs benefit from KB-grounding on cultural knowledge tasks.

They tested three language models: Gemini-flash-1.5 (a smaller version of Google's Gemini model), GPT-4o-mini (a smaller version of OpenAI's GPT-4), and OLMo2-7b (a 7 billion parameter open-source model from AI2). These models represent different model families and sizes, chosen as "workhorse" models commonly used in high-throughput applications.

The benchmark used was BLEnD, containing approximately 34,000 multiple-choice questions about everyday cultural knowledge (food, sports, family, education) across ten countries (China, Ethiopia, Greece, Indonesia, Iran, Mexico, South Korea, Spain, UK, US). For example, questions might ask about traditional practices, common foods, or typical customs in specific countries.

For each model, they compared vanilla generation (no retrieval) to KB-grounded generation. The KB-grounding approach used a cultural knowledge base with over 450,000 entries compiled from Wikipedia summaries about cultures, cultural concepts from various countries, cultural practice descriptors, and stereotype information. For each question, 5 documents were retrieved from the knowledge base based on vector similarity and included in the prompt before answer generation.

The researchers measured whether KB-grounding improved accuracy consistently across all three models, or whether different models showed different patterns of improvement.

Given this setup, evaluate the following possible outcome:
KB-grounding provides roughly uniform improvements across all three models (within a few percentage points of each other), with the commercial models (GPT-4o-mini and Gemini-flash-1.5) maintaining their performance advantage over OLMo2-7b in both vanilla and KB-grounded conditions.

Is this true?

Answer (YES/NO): NO